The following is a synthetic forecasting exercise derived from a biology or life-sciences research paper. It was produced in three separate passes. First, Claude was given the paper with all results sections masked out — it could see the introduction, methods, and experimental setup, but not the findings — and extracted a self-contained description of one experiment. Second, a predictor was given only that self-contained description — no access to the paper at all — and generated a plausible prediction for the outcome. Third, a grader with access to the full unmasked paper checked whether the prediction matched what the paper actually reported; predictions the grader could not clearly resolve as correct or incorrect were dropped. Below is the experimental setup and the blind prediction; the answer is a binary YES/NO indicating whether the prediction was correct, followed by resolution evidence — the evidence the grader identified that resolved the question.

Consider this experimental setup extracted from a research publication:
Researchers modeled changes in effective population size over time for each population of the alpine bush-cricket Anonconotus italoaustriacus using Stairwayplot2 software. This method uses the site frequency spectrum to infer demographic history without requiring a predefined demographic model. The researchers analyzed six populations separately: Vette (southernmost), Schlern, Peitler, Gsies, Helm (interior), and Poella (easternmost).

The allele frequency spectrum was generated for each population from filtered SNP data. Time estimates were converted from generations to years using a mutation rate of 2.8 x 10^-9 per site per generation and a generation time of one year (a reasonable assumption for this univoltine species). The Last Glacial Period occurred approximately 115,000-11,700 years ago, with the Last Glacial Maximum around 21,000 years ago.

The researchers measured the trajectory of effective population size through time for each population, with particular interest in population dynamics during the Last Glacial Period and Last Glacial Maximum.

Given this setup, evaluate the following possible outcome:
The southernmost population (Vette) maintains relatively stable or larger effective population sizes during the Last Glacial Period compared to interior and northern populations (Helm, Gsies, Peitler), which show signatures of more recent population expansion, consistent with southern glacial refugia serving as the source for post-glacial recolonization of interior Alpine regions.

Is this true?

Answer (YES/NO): NO